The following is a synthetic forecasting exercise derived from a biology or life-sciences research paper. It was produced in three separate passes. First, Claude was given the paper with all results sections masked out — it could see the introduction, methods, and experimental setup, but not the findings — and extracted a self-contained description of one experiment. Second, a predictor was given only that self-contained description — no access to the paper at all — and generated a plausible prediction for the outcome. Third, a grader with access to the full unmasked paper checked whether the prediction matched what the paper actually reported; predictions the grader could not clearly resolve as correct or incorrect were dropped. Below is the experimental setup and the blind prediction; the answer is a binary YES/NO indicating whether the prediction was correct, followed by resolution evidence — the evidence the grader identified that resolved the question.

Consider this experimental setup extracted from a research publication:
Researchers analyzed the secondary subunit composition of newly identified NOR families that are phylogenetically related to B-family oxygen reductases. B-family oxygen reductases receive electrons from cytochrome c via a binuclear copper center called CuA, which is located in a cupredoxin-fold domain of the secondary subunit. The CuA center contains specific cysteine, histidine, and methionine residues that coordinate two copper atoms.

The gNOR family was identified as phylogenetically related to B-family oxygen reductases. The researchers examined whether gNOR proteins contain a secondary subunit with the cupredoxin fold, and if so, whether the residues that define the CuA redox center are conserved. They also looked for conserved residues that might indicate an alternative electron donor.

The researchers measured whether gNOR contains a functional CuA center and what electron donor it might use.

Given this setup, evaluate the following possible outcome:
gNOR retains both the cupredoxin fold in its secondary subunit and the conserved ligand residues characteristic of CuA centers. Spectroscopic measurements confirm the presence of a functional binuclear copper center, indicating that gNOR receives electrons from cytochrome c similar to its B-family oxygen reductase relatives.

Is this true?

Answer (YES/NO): NO